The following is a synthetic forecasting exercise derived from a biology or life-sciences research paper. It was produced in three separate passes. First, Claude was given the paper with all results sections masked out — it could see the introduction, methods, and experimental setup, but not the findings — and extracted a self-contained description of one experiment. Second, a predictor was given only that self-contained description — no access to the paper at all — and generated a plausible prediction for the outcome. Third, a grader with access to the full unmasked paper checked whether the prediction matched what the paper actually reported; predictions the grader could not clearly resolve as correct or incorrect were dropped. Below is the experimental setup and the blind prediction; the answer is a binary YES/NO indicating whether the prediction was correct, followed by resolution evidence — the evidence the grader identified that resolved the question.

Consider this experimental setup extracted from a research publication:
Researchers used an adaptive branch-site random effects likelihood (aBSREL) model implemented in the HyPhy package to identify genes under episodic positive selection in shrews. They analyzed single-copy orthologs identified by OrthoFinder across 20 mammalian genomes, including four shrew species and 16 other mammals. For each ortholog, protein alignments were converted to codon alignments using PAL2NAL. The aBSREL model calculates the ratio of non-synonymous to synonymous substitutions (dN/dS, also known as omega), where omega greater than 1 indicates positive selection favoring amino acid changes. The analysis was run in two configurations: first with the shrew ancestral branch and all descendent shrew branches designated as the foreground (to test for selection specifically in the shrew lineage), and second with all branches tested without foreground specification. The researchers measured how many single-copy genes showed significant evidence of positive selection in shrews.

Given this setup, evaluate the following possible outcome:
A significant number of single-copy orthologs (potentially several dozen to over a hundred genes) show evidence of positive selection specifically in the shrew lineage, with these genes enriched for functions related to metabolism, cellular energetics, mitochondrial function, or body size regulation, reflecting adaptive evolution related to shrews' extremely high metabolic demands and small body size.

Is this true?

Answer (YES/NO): NO